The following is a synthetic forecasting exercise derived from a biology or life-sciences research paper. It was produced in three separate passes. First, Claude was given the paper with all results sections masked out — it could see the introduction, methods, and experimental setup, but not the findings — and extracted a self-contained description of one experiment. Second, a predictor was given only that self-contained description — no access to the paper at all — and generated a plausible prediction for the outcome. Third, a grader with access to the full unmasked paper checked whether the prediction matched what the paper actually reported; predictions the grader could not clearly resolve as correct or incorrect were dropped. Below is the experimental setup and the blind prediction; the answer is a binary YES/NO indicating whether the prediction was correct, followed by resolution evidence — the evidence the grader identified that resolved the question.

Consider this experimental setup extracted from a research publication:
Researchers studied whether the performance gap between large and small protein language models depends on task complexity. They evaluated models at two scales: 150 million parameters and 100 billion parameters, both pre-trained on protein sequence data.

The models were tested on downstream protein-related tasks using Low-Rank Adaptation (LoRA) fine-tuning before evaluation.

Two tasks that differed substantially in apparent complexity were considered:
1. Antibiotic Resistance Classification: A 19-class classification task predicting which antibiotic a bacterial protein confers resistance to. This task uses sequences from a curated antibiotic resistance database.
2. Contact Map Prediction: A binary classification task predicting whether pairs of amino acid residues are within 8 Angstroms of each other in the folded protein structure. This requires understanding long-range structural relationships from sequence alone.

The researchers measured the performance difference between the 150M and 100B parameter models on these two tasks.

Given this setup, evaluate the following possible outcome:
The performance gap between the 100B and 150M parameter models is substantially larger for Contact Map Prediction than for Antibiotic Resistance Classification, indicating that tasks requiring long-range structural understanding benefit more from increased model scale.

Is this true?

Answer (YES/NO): YES